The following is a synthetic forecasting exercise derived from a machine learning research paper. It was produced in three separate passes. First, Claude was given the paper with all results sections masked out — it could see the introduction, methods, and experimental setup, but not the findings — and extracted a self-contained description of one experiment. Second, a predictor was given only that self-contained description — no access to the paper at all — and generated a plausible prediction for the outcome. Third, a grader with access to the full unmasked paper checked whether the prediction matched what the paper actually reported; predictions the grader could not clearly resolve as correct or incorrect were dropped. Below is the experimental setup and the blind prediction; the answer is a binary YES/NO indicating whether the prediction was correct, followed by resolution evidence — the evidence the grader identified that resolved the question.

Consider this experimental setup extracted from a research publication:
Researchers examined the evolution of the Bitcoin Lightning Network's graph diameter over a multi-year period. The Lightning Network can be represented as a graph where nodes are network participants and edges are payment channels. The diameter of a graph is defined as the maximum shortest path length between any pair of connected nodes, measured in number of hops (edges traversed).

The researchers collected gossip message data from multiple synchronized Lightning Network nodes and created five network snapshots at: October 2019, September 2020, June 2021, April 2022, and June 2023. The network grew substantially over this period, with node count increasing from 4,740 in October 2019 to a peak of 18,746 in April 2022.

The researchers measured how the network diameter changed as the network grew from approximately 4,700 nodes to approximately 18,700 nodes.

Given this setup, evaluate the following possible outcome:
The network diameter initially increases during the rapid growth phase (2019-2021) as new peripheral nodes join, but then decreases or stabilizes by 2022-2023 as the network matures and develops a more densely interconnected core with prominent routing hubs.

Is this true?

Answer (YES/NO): YES